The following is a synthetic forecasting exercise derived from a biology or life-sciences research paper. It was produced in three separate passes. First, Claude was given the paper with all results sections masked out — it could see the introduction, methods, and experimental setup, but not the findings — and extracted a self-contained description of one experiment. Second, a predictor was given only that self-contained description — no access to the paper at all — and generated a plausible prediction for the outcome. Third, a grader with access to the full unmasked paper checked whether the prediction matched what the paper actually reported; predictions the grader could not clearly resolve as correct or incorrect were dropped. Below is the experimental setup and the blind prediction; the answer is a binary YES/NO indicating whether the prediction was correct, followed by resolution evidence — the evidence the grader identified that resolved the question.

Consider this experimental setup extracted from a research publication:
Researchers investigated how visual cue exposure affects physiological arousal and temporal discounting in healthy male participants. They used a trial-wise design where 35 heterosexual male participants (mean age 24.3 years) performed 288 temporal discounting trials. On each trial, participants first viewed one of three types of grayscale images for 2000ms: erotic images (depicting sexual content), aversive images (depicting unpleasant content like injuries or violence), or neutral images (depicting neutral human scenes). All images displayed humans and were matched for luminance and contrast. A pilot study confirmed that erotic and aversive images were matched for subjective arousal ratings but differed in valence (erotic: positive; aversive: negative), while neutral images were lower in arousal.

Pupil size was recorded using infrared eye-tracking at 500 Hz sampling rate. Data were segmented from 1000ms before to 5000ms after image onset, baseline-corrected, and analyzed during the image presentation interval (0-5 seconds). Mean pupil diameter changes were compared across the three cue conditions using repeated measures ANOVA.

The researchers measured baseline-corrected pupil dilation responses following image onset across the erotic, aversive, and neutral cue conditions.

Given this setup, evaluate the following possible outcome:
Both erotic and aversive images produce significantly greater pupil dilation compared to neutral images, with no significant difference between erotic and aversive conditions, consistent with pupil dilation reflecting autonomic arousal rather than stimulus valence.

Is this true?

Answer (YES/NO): NO